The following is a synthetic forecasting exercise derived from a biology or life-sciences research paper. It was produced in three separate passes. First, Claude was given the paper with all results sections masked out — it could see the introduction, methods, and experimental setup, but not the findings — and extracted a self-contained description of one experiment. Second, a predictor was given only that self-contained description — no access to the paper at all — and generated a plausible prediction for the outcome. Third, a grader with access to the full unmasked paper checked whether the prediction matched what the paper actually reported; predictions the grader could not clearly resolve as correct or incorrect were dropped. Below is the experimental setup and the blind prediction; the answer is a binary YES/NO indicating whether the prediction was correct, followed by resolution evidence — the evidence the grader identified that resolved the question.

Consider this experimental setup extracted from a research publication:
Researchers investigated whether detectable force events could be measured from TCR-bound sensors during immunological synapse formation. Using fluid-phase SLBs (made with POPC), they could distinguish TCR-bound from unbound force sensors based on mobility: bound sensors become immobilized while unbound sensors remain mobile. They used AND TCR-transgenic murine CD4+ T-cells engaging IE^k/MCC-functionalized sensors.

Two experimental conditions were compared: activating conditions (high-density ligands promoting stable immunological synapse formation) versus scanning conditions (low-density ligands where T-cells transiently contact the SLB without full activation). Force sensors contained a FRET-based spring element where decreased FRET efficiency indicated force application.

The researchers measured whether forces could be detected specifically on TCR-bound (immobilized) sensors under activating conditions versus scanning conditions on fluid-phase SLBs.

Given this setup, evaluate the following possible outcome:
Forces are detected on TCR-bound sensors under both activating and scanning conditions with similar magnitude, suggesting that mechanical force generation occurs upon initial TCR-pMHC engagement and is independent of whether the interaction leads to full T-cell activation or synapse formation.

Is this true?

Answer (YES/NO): NO